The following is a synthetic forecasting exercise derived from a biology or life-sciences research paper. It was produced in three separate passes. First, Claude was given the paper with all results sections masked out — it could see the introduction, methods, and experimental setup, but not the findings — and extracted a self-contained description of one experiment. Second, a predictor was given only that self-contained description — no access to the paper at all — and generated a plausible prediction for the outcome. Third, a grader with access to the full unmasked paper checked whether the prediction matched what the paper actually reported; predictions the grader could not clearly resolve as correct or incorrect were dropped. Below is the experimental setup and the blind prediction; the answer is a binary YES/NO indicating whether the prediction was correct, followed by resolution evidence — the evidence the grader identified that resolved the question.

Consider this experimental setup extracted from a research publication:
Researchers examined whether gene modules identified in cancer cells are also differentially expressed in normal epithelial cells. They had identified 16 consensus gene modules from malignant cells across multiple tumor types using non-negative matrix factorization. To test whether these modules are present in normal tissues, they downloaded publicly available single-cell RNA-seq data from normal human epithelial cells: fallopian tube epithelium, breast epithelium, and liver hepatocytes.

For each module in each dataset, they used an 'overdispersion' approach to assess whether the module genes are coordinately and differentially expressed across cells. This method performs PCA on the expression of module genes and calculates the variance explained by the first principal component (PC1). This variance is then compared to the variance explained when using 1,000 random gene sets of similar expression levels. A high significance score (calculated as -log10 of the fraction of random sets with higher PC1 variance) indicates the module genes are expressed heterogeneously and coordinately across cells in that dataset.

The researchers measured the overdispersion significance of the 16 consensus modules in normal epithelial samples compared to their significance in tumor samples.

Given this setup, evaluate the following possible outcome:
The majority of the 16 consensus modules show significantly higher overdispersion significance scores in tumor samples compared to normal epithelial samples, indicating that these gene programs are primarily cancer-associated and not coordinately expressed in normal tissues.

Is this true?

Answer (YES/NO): NO